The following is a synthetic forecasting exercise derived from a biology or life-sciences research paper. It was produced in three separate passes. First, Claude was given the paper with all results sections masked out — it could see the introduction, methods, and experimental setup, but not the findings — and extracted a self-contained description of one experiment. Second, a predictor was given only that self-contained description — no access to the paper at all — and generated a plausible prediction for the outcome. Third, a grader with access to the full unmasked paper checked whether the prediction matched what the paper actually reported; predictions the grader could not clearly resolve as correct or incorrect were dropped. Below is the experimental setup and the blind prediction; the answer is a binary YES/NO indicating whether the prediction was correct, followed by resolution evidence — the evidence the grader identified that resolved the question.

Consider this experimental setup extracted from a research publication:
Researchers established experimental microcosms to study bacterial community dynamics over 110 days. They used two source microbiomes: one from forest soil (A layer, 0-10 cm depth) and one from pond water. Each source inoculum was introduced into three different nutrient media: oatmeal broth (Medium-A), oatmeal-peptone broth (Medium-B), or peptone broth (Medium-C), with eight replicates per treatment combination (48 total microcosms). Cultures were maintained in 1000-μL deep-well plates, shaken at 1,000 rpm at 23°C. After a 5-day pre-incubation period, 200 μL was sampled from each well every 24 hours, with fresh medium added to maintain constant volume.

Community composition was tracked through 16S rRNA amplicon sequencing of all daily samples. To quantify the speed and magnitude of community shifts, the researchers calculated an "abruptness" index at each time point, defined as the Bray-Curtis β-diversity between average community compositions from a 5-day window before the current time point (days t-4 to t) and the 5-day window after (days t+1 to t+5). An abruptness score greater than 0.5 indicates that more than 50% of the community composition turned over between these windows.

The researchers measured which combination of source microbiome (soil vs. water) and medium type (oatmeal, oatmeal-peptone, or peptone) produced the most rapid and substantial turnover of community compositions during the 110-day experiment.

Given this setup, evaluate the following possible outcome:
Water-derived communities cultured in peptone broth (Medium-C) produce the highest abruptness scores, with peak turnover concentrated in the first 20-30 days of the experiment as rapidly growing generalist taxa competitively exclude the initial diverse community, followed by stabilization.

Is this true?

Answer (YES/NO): NO